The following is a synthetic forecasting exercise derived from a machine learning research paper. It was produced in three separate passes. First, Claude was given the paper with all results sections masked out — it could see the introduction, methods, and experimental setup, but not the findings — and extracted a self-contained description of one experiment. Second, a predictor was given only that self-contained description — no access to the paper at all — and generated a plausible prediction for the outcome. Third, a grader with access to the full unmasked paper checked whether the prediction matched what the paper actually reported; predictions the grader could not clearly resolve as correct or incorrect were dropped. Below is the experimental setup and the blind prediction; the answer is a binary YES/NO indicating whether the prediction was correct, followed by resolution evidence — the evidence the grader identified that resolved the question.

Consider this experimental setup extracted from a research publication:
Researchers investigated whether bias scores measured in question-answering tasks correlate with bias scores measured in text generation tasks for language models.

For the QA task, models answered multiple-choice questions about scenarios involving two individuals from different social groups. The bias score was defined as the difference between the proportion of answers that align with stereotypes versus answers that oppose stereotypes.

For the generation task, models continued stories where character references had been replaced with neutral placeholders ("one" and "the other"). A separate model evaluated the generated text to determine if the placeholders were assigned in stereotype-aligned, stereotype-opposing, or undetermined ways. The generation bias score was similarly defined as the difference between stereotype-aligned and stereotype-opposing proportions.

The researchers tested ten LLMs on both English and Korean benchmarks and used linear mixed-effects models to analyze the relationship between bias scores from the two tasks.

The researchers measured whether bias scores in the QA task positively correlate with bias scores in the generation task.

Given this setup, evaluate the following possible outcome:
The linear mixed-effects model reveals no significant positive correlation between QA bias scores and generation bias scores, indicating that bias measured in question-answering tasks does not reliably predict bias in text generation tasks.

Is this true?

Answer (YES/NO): YES